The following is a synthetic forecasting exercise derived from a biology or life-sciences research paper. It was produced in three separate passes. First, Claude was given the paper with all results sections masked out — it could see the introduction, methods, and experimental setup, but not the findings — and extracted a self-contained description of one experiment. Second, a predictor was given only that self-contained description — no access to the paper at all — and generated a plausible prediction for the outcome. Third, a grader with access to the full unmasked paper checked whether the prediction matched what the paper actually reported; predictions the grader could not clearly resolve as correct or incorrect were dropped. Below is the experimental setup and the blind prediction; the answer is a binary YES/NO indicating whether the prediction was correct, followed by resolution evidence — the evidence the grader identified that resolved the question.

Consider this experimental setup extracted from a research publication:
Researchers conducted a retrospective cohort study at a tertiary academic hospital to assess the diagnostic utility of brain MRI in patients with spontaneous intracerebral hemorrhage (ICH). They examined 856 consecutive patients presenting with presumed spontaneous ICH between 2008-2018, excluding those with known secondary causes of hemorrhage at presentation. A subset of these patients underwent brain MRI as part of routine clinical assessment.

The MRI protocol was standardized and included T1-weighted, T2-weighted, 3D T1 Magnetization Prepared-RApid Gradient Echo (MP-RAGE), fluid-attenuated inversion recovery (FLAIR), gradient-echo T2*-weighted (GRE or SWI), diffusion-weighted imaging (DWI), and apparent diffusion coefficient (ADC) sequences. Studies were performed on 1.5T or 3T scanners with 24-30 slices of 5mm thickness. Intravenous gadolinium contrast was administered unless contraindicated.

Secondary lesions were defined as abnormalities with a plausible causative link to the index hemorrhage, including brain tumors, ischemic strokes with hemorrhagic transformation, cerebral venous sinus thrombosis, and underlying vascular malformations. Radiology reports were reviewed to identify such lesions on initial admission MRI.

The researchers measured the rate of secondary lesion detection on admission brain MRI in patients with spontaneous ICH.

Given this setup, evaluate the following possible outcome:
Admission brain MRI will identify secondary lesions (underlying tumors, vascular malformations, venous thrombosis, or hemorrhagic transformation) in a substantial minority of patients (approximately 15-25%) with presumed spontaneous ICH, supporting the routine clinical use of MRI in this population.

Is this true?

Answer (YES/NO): NO